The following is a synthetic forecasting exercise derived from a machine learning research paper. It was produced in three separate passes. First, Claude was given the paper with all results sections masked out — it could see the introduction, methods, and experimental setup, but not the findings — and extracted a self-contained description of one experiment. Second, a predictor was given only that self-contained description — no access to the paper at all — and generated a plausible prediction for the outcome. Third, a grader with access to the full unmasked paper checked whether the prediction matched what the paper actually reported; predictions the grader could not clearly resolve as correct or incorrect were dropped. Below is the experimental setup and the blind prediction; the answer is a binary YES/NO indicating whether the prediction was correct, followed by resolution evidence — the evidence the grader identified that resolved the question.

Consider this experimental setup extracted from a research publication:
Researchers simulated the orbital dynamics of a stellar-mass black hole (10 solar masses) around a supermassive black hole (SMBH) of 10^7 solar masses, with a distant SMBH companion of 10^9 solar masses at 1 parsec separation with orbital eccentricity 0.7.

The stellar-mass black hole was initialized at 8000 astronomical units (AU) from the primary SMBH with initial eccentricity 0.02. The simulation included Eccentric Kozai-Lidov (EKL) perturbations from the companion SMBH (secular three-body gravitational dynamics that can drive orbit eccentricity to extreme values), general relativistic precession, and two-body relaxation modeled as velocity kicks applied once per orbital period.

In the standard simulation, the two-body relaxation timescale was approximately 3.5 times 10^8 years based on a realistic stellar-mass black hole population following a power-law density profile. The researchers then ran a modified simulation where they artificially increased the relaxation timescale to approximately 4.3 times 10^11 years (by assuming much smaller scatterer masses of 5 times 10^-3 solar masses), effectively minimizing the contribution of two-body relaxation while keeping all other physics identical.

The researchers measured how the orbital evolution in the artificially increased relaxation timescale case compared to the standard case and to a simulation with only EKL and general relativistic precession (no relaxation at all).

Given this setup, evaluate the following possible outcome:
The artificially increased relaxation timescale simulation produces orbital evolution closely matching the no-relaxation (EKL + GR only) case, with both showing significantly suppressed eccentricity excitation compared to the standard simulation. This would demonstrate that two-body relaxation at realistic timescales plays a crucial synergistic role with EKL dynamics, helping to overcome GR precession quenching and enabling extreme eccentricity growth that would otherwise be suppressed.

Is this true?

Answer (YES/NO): YES